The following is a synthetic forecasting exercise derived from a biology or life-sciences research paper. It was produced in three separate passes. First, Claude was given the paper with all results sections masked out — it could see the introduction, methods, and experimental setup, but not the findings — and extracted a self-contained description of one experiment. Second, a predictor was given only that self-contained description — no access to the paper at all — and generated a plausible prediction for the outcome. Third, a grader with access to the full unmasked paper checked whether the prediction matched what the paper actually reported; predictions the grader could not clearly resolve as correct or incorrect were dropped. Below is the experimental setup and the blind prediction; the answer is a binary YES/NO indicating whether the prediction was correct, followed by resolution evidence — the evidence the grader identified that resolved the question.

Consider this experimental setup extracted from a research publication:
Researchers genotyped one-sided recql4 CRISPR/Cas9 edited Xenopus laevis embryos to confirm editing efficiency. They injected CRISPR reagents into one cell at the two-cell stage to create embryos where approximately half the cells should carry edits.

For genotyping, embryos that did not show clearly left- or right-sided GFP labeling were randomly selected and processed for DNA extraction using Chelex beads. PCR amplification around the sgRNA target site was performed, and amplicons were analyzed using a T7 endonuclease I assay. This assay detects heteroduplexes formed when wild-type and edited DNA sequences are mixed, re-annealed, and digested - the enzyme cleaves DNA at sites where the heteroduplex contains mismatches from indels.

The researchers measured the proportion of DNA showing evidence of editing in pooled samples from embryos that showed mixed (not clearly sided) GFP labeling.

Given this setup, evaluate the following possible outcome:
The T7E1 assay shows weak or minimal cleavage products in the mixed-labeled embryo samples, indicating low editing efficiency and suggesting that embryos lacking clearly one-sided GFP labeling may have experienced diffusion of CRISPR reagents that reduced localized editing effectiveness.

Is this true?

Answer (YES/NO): NO